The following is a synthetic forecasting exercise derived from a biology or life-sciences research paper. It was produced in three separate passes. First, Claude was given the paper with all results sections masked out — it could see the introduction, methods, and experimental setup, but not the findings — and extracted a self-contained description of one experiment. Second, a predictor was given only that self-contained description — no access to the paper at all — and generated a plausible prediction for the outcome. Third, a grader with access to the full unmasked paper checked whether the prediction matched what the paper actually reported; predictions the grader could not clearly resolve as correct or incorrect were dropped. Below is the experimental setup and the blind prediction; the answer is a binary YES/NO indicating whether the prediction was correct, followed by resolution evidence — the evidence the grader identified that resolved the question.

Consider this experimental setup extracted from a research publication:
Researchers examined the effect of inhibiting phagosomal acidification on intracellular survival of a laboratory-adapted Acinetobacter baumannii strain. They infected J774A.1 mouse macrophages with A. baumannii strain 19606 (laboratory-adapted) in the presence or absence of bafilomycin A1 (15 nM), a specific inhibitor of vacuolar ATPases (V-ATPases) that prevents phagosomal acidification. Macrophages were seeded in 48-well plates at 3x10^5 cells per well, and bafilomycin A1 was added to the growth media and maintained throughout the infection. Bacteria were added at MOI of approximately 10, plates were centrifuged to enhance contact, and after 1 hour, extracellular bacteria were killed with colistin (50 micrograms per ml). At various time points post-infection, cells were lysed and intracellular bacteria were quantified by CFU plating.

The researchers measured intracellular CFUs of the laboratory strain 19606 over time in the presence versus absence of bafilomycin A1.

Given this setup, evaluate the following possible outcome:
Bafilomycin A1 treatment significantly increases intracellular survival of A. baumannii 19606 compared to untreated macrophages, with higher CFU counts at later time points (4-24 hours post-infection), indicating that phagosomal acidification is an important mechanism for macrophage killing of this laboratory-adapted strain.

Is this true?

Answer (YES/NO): YES